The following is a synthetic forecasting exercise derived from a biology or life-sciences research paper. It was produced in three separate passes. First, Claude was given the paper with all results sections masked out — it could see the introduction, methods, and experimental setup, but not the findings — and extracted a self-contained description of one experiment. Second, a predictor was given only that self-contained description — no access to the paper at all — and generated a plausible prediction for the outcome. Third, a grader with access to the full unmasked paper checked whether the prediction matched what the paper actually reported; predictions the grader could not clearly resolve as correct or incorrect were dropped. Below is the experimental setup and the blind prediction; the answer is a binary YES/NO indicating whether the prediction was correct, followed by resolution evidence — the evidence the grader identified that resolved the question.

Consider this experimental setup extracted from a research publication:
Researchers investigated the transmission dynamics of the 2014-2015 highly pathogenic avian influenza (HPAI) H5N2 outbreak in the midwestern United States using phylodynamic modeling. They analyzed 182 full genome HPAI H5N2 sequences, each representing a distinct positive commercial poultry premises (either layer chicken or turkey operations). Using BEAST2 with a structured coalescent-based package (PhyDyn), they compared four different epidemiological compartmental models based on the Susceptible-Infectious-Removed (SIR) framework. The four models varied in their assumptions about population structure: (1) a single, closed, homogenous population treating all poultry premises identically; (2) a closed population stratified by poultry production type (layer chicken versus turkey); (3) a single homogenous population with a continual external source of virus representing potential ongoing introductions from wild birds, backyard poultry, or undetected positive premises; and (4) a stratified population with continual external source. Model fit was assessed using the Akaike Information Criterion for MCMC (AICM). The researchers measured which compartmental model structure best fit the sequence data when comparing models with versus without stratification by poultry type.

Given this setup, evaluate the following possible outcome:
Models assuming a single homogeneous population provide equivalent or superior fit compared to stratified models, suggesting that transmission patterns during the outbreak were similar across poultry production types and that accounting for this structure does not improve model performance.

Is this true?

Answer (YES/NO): NO